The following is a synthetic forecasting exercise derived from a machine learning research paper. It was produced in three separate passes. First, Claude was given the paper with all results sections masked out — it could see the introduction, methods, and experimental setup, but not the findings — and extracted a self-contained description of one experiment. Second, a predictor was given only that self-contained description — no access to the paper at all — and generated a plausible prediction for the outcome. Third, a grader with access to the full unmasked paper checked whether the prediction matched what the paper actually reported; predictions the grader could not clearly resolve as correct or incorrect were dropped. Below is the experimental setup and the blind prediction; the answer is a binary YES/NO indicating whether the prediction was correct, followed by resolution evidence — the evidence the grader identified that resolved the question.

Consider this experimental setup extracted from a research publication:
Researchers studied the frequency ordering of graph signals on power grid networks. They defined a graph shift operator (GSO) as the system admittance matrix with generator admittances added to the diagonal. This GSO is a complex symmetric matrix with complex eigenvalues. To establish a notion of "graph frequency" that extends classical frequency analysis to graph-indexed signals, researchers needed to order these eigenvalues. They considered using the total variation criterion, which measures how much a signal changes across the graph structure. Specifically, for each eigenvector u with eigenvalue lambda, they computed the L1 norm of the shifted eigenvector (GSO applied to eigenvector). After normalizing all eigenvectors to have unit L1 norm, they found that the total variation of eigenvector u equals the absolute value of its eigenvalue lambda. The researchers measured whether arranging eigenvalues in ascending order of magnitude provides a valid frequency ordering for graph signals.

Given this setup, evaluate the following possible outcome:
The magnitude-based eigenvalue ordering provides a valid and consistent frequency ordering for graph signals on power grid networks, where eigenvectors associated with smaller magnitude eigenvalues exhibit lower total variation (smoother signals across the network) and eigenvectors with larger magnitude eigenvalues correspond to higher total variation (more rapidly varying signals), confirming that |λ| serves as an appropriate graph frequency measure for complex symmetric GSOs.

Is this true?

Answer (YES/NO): YES